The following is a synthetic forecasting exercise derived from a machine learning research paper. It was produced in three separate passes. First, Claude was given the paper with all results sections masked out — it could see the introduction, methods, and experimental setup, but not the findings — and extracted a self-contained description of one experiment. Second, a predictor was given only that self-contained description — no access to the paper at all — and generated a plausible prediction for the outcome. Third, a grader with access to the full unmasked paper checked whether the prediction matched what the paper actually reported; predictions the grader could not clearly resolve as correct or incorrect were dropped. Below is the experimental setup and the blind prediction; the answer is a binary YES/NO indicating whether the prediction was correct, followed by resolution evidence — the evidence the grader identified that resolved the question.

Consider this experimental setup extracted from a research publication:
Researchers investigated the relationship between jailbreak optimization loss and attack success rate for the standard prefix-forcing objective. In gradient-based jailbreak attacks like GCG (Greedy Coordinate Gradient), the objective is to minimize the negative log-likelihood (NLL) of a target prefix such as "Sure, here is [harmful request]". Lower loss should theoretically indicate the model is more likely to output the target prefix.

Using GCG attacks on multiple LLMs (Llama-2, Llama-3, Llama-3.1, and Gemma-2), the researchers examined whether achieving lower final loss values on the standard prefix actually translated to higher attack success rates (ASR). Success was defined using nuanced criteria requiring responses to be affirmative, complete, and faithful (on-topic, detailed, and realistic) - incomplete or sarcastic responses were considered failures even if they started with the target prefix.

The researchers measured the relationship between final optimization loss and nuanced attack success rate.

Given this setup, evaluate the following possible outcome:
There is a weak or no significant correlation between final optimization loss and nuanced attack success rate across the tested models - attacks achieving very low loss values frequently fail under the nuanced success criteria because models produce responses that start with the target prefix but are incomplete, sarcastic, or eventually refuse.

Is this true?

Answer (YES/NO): YES